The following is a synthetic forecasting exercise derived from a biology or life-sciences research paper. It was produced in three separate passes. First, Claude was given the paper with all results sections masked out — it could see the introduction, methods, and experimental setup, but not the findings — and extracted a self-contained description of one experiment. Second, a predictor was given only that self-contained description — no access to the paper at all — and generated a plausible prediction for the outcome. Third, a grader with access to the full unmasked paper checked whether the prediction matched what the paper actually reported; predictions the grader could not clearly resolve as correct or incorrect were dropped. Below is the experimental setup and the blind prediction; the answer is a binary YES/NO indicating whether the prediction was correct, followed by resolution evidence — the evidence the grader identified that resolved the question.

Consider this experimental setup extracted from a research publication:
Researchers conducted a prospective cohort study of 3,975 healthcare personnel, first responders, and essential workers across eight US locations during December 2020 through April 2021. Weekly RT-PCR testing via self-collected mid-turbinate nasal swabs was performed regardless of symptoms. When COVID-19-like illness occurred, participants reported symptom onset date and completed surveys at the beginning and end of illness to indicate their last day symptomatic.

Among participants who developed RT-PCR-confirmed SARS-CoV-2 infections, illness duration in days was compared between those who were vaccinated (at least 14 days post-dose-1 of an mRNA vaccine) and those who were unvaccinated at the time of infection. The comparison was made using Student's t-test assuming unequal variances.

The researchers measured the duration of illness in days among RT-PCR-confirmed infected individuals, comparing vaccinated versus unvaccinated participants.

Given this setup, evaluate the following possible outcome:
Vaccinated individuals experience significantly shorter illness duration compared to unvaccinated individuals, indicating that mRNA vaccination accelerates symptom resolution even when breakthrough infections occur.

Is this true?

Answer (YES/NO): YES